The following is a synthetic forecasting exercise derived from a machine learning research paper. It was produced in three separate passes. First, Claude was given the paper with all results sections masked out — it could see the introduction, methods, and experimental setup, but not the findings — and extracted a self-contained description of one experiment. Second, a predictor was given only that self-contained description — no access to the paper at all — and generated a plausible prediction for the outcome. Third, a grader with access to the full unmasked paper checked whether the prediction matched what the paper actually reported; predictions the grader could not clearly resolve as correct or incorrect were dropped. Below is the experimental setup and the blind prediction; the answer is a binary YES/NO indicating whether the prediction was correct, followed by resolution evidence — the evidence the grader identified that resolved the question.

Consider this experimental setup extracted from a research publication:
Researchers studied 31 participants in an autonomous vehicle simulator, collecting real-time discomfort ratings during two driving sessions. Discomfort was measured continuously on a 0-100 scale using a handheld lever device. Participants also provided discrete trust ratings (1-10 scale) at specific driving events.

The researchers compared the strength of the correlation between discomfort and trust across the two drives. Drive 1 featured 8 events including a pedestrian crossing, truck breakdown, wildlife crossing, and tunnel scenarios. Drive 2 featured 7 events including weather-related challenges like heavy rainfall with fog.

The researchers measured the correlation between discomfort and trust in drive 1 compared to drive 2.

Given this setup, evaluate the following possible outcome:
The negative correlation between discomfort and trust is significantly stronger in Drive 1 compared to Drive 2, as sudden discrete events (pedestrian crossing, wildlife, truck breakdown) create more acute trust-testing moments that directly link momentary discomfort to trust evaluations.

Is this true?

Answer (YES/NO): NO